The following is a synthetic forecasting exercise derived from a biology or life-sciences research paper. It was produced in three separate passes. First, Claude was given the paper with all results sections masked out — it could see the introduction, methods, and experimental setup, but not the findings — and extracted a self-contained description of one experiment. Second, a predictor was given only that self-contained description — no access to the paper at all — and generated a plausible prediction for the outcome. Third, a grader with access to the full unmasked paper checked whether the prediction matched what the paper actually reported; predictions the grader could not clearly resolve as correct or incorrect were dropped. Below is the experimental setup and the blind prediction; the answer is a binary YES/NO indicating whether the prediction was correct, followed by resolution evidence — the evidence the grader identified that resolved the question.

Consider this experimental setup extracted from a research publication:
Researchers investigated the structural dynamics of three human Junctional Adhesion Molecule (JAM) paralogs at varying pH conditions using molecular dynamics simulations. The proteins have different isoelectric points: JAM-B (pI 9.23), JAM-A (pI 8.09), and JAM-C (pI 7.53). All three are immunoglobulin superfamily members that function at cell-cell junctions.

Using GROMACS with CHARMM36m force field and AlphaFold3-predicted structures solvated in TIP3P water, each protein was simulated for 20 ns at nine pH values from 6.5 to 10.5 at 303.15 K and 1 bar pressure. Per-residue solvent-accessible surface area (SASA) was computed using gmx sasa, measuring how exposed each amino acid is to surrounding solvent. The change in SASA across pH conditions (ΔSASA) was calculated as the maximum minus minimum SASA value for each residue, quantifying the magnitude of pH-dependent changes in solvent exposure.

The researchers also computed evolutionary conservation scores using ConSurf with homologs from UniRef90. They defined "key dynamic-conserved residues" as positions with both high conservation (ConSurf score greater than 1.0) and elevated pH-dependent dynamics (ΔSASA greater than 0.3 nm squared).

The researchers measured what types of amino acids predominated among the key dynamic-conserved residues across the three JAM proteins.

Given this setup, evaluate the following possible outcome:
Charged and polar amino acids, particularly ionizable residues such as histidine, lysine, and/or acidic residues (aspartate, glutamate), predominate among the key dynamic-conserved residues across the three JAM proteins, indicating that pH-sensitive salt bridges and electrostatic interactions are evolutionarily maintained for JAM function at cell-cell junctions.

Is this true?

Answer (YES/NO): NO